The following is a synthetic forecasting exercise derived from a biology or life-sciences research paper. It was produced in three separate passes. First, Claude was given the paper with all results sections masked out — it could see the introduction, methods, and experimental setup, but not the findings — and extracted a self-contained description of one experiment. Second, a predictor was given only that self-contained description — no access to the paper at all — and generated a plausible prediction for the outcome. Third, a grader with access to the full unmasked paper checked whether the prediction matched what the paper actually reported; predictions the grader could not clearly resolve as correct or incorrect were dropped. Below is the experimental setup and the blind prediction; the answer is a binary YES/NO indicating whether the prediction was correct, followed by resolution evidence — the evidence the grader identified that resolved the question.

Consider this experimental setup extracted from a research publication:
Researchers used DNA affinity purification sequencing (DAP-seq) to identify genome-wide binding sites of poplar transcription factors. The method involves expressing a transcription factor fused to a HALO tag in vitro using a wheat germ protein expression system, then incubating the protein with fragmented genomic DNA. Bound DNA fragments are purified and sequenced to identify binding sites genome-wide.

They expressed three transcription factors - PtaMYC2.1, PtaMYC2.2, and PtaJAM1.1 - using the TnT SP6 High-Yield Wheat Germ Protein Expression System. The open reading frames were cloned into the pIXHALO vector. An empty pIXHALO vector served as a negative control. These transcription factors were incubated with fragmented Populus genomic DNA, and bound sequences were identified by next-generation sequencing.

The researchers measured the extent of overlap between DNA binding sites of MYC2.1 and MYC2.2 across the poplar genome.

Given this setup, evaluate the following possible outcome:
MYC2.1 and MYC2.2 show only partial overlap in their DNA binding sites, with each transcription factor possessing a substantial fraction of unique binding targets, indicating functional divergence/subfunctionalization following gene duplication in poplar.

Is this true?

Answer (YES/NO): NO